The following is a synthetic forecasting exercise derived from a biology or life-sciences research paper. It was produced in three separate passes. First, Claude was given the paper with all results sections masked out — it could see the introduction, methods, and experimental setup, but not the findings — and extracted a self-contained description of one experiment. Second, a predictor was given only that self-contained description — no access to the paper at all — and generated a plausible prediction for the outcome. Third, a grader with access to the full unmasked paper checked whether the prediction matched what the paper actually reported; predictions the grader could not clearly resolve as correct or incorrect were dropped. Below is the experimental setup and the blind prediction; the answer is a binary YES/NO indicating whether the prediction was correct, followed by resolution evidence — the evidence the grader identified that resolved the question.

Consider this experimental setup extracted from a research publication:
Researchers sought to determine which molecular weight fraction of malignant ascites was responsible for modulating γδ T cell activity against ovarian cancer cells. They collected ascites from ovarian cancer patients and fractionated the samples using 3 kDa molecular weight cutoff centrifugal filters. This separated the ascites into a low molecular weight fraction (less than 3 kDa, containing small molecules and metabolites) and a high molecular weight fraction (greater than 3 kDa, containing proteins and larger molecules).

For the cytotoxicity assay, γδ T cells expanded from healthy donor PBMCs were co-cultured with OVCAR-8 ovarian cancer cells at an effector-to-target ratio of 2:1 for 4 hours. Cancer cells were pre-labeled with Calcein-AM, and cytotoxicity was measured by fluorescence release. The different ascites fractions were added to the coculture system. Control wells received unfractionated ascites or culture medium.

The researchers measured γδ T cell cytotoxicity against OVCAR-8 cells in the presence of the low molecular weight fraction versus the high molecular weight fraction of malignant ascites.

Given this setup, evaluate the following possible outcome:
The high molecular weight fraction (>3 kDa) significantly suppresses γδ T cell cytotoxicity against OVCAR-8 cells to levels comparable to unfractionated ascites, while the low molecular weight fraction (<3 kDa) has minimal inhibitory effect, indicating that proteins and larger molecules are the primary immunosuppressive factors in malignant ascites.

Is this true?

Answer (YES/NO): NO